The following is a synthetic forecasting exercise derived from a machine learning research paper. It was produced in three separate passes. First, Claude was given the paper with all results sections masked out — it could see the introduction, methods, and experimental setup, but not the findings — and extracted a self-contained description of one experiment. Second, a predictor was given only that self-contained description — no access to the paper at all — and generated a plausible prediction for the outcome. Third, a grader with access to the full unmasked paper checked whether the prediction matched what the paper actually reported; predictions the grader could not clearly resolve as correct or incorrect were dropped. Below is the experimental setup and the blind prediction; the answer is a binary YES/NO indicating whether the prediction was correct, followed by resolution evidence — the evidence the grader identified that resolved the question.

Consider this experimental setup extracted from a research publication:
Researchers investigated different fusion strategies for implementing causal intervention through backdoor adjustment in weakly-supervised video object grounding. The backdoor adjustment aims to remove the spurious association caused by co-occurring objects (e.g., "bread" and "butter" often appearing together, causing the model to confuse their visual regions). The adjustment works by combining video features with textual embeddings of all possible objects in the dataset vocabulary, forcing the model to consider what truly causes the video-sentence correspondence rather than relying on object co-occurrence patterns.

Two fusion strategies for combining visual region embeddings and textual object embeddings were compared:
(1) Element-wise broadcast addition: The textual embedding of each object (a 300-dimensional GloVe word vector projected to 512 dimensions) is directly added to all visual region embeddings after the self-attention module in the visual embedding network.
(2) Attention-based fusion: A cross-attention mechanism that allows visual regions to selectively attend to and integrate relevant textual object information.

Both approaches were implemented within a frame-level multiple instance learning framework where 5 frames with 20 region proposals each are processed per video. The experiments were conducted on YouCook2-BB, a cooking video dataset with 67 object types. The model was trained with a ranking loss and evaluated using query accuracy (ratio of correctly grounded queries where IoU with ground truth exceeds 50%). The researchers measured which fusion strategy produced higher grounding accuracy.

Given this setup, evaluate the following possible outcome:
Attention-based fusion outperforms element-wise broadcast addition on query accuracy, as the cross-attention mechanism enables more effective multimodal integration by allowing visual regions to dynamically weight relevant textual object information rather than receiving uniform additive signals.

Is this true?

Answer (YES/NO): NO